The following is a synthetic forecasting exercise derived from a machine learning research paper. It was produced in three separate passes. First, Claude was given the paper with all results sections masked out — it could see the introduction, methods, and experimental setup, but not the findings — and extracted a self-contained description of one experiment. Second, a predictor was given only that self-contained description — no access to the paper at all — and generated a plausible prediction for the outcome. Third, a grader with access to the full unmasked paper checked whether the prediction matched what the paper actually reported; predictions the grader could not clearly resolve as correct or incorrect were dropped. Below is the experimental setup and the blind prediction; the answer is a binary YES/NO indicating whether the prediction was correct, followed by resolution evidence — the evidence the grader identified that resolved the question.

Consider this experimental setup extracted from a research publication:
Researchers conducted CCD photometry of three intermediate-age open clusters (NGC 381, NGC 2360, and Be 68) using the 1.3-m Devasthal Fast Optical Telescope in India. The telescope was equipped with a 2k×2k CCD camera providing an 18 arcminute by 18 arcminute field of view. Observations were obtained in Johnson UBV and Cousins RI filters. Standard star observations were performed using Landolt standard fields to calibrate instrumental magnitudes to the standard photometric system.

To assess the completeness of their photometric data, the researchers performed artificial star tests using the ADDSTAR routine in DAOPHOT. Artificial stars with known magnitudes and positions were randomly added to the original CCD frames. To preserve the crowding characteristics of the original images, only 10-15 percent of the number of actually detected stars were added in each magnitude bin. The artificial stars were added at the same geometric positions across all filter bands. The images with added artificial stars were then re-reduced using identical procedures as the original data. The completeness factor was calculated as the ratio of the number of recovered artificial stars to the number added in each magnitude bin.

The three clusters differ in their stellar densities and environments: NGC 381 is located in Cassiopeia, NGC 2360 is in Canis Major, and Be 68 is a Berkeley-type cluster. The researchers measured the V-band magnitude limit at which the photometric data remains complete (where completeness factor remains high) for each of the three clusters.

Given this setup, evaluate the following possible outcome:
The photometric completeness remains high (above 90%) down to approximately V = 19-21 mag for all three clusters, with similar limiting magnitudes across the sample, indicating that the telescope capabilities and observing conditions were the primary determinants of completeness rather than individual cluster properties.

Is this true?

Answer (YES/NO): NO